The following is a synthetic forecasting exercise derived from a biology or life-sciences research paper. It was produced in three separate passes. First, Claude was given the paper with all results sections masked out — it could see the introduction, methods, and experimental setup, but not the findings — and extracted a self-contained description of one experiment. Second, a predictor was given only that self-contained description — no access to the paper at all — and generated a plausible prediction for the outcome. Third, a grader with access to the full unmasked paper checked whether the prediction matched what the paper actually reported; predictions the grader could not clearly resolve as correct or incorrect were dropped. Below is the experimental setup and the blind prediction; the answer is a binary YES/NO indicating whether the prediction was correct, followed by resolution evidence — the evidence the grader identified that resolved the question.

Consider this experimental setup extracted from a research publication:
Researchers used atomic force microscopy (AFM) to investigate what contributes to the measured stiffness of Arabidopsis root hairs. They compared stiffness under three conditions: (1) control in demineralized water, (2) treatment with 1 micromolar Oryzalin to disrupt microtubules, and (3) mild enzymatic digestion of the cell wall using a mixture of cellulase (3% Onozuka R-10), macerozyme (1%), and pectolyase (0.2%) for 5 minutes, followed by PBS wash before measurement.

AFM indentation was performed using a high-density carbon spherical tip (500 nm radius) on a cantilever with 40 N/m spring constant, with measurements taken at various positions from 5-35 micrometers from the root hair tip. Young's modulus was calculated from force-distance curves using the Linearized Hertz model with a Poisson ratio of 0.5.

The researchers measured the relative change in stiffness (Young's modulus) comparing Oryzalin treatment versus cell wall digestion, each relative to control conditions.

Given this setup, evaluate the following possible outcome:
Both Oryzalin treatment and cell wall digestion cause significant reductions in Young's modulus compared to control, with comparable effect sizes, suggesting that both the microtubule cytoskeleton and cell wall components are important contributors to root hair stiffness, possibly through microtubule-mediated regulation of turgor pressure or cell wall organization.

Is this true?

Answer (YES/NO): NO